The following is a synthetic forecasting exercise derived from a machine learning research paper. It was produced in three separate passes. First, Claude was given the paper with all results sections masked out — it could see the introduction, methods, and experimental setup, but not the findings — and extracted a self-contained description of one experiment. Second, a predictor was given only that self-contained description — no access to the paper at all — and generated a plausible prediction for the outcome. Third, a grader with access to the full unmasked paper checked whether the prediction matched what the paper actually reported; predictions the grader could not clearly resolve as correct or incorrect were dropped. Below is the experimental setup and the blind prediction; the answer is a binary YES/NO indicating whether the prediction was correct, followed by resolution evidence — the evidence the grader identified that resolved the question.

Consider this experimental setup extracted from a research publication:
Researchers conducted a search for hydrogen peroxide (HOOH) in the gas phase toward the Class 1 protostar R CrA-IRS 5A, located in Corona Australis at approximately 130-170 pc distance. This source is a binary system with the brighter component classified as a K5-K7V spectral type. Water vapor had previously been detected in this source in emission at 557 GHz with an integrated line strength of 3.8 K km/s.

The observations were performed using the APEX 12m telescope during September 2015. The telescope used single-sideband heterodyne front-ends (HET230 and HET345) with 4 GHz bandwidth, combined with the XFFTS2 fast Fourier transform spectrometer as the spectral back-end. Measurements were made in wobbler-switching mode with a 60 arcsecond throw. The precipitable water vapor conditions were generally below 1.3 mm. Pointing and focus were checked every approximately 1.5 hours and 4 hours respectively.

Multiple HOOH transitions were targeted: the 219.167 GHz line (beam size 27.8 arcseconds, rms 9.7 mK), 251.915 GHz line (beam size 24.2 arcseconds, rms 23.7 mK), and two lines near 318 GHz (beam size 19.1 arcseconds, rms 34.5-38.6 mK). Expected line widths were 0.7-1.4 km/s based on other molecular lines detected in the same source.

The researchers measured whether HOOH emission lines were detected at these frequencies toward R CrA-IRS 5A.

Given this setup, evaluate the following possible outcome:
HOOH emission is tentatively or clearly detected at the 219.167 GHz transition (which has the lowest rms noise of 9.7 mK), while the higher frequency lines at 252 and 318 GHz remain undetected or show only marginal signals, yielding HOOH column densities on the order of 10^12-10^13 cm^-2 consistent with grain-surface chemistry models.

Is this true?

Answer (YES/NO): NO